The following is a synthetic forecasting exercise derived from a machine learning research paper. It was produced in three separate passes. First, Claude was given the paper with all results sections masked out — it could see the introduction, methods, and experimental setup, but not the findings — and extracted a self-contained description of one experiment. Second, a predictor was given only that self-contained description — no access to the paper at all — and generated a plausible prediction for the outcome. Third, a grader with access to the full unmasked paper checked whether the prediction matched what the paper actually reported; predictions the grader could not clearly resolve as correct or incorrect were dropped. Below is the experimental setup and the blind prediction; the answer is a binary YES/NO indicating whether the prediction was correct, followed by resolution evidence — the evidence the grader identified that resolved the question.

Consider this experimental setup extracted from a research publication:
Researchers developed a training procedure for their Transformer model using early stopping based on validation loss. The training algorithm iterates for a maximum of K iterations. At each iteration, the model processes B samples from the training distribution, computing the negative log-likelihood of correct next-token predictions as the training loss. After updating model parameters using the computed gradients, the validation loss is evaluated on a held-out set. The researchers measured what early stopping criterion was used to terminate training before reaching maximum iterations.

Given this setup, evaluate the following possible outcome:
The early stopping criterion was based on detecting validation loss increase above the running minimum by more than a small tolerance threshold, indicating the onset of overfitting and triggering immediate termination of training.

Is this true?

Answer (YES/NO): NO